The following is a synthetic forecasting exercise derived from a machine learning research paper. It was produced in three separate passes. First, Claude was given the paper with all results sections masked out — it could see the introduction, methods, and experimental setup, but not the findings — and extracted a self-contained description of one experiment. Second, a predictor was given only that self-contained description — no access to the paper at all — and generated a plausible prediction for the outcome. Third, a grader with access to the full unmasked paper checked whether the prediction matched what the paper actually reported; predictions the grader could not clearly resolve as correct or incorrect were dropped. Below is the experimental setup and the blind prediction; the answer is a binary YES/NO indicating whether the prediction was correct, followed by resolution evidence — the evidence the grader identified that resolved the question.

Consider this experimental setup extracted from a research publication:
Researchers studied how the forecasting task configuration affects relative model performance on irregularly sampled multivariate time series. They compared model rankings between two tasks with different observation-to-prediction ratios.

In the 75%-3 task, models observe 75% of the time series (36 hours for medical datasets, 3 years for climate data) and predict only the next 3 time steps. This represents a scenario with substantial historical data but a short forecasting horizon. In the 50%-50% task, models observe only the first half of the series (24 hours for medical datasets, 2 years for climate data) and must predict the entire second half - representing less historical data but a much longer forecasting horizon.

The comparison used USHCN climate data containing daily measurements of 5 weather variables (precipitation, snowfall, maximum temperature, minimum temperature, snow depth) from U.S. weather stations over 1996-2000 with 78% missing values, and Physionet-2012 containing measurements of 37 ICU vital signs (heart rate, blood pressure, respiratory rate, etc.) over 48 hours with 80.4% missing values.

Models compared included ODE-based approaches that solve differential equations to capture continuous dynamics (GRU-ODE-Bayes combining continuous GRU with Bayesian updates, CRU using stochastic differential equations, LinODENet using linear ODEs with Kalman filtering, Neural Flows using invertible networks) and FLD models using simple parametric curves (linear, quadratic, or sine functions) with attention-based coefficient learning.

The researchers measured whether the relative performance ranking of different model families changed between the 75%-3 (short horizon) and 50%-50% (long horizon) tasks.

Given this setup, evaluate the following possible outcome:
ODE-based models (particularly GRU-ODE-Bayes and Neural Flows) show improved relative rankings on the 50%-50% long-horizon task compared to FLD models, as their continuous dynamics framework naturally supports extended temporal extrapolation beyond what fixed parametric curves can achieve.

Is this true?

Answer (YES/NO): NO